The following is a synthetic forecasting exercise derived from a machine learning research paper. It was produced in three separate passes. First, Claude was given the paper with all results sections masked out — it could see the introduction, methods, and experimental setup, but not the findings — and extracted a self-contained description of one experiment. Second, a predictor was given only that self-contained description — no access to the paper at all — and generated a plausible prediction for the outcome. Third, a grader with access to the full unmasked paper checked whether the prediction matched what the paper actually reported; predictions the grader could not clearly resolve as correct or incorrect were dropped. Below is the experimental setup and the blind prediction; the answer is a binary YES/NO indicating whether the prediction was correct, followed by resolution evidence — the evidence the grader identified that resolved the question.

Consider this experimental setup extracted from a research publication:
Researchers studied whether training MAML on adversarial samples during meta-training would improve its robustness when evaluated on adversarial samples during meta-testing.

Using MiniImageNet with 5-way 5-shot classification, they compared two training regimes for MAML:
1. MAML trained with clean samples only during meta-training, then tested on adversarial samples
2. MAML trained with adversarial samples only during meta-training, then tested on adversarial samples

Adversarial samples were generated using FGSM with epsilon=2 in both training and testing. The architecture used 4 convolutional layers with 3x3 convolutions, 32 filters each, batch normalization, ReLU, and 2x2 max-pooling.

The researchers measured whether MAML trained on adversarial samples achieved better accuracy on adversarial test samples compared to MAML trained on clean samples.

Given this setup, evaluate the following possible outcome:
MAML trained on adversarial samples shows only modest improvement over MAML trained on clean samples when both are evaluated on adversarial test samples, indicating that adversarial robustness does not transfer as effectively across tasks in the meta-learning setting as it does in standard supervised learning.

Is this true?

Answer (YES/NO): YES